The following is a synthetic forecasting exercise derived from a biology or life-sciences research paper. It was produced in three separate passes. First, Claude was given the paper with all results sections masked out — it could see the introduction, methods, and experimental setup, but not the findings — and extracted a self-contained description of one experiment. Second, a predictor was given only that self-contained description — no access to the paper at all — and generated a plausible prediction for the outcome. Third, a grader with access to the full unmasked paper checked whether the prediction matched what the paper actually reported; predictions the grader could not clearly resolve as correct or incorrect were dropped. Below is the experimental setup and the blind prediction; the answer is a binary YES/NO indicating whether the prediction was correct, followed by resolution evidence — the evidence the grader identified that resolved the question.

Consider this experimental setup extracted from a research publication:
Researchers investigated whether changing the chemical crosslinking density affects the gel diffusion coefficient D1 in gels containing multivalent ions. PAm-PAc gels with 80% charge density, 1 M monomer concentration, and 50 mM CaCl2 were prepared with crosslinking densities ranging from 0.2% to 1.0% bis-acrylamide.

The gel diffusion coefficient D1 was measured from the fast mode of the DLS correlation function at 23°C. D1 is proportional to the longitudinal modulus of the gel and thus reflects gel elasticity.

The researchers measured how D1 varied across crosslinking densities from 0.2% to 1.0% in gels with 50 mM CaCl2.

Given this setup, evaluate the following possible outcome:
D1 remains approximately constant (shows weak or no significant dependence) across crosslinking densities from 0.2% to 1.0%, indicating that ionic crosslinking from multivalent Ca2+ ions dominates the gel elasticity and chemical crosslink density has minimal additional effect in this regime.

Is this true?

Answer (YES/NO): YES